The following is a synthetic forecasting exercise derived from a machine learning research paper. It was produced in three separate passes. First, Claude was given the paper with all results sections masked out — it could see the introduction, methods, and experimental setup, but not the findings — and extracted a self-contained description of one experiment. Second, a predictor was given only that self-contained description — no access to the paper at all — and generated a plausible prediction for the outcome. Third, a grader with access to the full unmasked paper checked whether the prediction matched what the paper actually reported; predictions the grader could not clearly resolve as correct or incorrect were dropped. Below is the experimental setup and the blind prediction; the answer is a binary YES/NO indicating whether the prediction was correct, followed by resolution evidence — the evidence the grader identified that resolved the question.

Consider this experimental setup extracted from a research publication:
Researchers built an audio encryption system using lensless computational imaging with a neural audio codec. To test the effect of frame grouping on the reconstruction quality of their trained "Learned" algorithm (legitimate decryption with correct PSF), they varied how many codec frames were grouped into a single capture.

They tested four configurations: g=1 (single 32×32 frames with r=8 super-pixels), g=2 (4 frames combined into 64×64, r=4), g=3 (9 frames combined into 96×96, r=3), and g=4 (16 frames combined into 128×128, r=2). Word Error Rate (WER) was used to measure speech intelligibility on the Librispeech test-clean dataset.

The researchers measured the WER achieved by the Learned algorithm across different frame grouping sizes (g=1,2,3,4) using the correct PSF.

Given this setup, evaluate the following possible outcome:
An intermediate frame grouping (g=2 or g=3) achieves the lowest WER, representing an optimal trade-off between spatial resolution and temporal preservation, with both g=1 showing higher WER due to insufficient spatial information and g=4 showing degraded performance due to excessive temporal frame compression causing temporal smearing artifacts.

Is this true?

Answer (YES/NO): NO